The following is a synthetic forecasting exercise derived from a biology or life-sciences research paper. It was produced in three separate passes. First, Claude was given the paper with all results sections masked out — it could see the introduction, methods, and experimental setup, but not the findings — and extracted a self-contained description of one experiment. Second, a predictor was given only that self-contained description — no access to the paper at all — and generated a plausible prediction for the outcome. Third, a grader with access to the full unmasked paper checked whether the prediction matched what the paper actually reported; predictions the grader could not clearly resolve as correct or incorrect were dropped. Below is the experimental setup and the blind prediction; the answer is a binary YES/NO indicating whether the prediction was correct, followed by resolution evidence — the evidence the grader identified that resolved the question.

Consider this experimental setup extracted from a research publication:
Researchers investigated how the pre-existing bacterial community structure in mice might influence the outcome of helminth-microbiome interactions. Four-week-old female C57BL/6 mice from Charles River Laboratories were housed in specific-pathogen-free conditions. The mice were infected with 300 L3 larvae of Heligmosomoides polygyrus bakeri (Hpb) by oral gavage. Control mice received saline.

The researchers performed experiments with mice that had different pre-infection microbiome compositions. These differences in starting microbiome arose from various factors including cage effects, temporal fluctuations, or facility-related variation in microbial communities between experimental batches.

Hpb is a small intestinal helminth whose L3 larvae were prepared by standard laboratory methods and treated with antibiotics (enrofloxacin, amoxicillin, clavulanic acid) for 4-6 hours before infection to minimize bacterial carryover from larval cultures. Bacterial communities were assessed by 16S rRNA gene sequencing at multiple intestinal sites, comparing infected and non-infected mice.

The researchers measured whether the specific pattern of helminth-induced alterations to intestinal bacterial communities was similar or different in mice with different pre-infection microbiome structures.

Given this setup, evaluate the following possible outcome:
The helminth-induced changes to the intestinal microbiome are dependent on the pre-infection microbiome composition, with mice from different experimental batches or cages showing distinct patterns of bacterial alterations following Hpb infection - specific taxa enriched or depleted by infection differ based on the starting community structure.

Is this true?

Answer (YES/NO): YES